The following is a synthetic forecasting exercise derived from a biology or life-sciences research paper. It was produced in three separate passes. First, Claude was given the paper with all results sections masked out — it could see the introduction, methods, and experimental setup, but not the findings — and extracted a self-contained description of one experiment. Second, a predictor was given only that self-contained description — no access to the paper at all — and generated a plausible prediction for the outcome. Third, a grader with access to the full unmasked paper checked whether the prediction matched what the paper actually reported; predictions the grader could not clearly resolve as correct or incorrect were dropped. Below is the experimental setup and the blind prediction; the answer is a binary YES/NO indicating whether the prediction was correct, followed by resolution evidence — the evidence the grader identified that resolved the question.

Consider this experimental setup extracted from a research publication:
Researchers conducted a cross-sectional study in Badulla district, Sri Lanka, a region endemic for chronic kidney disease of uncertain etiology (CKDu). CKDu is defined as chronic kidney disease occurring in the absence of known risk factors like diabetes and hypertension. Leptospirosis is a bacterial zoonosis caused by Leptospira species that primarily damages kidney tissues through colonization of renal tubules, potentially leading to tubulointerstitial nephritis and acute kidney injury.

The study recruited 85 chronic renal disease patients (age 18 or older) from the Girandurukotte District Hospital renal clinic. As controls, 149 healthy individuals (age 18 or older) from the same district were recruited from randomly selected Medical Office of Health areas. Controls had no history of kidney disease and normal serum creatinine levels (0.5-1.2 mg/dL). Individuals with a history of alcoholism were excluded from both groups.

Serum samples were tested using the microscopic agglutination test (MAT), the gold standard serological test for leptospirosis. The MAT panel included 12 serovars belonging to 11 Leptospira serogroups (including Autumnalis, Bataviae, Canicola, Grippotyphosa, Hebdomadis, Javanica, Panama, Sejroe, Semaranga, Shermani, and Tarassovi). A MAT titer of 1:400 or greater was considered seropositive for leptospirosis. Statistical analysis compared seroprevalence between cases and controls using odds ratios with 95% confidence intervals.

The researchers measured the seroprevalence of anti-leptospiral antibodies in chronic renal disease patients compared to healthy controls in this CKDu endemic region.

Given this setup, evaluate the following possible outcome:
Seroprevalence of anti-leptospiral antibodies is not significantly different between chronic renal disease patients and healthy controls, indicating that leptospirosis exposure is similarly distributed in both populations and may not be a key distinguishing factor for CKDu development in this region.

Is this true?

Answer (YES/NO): YES